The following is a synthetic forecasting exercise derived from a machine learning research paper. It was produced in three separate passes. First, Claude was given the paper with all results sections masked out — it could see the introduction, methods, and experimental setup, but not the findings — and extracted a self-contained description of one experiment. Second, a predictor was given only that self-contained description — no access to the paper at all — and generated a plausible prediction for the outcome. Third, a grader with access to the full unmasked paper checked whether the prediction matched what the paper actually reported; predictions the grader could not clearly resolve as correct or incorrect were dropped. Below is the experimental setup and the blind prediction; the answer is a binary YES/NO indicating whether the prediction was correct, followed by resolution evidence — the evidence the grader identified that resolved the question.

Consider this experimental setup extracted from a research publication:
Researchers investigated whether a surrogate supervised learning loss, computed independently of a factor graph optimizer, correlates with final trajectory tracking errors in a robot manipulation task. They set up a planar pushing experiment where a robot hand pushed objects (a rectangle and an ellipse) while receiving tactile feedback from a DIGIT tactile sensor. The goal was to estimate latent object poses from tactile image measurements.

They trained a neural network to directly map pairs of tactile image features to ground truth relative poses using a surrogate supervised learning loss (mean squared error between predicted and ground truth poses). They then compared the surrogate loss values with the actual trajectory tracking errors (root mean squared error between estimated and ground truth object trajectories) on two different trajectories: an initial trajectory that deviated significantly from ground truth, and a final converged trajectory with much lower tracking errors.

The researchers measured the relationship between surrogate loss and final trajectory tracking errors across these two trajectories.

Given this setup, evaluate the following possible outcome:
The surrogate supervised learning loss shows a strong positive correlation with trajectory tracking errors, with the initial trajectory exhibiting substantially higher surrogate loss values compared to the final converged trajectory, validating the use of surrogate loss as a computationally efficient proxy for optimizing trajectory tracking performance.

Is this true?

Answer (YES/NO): NO